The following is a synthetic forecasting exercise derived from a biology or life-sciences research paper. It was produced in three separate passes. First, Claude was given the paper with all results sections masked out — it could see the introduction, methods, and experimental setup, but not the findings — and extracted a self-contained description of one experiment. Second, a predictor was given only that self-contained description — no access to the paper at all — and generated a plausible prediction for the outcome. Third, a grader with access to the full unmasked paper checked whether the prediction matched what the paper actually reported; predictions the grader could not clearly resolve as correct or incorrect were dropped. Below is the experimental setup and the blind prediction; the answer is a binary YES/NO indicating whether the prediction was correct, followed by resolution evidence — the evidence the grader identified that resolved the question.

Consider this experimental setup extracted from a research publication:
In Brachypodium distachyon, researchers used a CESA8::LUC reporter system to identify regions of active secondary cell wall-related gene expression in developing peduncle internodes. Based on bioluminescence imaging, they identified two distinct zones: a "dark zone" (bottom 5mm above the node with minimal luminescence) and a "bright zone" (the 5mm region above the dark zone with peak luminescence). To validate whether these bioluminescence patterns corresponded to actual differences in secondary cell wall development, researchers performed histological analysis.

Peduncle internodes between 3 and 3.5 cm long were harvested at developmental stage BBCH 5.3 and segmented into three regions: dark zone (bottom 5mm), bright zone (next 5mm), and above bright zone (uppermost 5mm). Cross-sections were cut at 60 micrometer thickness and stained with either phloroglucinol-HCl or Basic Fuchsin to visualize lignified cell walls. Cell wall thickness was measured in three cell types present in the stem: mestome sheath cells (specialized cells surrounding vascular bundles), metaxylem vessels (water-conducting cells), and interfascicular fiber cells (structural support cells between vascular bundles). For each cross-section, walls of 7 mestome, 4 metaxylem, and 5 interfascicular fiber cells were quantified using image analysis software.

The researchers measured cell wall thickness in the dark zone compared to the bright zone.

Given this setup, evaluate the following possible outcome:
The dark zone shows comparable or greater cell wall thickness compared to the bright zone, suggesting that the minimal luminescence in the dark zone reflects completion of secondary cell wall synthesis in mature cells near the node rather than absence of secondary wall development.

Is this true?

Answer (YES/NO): NO